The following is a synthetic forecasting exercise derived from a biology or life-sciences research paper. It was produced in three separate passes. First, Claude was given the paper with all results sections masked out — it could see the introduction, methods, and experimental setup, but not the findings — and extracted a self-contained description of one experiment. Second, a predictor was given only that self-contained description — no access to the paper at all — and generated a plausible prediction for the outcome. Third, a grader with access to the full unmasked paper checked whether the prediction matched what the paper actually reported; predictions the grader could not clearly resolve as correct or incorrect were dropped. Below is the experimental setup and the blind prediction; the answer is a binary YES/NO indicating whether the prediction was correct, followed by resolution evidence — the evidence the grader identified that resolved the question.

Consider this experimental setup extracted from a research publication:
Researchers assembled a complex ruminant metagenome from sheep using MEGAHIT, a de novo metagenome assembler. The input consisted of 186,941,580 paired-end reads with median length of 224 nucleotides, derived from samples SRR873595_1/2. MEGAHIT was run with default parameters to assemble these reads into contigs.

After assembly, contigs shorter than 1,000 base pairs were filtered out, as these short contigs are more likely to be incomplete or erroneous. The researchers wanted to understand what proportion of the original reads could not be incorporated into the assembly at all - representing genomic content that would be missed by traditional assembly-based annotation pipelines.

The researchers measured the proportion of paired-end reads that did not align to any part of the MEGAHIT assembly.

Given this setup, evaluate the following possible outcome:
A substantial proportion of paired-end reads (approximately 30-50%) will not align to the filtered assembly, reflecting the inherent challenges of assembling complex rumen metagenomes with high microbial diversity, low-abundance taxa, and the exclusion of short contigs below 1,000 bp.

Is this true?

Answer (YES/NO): NO